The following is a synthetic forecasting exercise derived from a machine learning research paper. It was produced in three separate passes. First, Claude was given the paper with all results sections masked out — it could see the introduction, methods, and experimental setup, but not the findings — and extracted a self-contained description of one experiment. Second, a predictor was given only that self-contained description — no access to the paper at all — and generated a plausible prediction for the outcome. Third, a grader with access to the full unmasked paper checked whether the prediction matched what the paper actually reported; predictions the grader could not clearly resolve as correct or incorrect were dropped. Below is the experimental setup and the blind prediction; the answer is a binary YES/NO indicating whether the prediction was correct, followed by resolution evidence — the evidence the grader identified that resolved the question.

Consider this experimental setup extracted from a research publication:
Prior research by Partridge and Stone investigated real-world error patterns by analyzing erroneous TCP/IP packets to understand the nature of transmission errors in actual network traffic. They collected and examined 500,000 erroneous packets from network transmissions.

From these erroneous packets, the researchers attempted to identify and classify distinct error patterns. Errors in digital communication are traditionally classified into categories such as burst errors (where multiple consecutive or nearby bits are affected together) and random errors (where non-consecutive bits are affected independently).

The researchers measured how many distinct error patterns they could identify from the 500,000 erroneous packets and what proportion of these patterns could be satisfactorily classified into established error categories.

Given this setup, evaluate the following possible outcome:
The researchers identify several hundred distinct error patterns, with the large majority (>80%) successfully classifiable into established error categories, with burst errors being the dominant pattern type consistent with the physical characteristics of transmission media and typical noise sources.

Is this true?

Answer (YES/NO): NO